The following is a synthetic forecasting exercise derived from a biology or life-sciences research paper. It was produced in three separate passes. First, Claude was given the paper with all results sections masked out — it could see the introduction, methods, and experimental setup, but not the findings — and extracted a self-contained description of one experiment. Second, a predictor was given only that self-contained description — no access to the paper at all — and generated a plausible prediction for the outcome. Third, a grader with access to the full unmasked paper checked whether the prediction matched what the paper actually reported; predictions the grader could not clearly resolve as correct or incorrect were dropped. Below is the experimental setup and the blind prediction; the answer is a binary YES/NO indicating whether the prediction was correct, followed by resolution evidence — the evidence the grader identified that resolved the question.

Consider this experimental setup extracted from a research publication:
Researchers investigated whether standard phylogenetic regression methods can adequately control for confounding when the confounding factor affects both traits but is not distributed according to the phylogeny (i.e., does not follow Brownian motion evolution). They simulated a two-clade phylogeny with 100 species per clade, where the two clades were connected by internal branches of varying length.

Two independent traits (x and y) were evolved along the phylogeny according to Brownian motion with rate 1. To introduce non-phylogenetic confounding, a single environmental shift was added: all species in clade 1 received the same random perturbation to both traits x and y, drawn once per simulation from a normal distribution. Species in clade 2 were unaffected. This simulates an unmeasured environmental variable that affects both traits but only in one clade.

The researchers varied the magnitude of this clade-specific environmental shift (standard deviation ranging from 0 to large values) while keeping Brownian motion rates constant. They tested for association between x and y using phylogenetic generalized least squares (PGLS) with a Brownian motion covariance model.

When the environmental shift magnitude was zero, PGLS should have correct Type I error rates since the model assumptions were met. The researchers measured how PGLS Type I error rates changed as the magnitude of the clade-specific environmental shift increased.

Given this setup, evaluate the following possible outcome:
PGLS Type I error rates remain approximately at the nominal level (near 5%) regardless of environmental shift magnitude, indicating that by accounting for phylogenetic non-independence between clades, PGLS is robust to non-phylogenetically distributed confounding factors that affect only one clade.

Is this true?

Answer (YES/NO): NO